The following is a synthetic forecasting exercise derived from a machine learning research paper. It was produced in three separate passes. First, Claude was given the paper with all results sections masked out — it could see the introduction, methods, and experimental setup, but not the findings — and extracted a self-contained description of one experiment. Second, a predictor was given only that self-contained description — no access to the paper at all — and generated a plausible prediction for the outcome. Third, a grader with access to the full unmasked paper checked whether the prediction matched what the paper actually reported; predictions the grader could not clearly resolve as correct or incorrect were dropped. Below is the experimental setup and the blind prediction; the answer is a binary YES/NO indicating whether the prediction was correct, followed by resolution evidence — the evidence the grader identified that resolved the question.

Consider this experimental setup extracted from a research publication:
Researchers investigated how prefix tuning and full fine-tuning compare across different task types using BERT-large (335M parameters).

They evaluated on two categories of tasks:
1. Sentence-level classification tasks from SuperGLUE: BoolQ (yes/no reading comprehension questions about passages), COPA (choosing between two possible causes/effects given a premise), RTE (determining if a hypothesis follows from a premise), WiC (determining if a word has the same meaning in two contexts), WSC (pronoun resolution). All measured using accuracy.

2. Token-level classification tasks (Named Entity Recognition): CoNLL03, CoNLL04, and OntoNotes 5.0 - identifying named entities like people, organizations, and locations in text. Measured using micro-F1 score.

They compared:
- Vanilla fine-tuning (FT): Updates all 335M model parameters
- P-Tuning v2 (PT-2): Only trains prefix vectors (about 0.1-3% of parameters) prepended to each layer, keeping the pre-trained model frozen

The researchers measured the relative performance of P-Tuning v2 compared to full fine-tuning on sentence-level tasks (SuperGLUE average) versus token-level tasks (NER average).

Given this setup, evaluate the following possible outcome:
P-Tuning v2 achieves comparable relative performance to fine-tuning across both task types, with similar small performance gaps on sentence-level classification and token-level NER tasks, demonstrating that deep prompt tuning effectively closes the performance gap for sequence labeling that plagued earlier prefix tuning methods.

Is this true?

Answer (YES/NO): NO